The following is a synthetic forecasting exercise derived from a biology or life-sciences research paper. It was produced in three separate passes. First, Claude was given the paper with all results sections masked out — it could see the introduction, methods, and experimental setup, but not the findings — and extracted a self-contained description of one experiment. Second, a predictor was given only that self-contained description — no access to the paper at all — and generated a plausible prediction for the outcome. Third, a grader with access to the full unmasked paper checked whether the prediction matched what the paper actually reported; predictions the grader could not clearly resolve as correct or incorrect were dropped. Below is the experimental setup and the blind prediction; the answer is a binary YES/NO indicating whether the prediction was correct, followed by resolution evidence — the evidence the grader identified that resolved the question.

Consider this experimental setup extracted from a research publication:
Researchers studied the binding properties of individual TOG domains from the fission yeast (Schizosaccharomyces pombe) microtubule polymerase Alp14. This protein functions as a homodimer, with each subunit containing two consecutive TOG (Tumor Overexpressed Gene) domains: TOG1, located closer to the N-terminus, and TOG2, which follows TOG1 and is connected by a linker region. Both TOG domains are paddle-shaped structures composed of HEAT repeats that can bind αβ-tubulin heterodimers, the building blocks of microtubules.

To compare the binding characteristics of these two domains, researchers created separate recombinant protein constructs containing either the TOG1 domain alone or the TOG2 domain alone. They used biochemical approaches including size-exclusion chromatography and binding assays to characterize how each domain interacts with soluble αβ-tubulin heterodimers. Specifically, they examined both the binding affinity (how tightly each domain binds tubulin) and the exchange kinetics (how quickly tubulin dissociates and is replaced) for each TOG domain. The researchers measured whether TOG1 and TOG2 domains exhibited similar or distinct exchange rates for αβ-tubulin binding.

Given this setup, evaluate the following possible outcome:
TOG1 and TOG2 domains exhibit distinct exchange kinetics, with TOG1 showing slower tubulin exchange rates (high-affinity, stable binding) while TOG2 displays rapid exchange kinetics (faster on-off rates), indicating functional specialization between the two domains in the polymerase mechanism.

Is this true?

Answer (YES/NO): YES